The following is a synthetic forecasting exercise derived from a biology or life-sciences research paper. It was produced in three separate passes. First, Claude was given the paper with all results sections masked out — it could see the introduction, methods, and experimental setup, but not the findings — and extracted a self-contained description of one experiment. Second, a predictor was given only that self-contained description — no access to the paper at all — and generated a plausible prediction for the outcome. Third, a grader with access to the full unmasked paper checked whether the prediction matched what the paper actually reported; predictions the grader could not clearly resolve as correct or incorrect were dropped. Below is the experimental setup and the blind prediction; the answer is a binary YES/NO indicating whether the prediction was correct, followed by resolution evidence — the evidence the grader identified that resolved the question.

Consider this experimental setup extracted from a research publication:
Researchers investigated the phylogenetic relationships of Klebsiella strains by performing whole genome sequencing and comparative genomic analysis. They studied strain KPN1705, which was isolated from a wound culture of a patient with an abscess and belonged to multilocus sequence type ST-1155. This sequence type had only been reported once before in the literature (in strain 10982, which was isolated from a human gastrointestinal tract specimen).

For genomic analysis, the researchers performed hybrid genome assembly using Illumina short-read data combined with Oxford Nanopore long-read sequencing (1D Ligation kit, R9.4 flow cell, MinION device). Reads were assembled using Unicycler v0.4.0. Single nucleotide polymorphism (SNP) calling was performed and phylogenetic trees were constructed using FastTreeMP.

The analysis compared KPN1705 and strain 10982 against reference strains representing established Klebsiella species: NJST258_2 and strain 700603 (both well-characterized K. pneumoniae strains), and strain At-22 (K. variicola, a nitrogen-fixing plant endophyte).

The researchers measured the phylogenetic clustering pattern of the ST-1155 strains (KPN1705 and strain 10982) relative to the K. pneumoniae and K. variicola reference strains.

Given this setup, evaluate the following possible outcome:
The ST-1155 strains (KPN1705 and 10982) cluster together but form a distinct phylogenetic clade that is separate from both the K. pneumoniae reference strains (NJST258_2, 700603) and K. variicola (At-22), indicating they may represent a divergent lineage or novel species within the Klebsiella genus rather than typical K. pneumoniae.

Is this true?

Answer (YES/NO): YES